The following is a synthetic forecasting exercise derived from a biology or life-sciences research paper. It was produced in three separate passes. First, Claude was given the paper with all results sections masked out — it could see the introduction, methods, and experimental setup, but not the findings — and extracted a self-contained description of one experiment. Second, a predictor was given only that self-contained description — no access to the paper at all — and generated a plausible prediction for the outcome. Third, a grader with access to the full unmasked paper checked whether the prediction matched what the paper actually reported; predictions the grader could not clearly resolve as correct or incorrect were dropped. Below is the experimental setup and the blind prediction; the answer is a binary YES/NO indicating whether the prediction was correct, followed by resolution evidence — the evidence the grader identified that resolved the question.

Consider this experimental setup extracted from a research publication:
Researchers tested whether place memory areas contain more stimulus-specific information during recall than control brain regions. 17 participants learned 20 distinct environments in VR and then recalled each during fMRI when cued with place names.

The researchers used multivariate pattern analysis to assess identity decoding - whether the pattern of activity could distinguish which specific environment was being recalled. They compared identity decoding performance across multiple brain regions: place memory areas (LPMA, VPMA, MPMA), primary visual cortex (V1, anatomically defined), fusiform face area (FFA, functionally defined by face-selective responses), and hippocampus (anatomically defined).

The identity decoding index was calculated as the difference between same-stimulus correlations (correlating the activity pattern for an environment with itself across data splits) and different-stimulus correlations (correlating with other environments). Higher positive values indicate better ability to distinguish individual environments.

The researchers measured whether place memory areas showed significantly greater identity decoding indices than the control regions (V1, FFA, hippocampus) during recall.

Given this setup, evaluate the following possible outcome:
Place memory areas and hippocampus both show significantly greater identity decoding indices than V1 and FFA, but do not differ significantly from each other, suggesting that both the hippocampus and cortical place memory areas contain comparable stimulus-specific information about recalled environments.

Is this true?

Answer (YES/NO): NO